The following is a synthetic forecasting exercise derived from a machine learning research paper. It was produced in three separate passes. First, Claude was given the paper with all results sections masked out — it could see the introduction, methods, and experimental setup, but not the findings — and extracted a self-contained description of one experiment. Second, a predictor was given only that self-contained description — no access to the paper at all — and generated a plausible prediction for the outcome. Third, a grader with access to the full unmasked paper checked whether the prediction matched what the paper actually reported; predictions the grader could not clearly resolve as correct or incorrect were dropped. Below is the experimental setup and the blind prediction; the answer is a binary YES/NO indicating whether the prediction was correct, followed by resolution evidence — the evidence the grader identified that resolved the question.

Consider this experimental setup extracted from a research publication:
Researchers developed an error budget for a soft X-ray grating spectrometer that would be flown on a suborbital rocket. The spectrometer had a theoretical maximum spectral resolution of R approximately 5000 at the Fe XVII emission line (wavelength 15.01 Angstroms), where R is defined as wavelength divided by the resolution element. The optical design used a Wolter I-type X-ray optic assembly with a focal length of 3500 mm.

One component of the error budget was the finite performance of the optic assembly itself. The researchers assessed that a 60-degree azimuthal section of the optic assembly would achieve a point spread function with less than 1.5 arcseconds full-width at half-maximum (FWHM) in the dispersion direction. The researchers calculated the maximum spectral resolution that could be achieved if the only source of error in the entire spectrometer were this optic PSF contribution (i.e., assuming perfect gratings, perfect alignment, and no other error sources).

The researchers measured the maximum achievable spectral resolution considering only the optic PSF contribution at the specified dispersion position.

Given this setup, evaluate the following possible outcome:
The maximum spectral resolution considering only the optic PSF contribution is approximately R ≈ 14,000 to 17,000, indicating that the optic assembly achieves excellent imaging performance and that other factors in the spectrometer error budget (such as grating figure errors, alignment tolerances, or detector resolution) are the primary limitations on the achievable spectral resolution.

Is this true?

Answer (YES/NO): NO